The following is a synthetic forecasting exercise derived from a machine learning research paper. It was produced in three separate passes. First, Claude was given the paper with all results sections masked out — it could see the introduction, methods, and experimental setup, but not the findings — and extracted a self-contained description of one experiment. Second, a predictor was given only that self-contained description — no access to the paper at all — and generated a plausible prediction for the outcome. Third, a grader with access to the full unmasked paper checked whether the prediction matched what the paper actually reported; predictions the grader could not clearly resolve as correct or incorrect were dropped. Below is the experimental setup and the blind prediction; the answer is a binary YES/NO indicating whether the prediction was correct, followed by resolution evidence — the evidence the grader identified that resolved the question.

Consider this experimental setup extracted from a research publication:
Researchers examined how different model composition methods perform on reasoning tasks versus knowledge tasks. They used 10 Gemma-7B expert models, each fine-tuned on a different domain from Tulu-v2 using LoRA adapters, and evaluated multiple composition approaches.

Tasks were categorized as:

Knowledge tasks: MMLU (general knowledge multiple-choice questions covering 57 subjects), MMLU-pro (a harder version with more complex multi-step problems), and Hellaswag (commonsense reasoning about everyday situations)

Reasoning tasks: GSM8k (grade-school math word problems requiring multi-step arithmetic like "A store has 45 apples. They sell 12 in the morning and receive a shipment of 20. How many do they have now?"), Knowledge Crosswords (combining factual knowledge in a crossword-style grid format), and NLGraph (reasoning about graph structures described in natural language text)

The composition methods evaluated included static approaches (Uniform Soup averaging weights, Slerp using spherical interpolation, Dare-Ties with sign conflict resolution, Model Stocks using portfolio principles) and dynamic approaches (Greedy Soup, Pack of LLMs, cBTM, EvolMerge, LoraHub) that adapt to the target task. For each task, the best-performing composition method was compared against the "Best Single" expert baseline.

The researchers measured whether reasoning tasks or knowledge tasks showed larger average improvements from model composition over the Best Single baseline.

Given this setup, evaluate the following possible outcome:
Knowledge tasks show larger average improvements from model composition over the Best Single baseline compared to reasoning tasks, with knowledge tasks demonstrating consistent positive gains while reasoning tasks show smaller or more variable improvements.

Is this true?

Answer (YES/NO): NO